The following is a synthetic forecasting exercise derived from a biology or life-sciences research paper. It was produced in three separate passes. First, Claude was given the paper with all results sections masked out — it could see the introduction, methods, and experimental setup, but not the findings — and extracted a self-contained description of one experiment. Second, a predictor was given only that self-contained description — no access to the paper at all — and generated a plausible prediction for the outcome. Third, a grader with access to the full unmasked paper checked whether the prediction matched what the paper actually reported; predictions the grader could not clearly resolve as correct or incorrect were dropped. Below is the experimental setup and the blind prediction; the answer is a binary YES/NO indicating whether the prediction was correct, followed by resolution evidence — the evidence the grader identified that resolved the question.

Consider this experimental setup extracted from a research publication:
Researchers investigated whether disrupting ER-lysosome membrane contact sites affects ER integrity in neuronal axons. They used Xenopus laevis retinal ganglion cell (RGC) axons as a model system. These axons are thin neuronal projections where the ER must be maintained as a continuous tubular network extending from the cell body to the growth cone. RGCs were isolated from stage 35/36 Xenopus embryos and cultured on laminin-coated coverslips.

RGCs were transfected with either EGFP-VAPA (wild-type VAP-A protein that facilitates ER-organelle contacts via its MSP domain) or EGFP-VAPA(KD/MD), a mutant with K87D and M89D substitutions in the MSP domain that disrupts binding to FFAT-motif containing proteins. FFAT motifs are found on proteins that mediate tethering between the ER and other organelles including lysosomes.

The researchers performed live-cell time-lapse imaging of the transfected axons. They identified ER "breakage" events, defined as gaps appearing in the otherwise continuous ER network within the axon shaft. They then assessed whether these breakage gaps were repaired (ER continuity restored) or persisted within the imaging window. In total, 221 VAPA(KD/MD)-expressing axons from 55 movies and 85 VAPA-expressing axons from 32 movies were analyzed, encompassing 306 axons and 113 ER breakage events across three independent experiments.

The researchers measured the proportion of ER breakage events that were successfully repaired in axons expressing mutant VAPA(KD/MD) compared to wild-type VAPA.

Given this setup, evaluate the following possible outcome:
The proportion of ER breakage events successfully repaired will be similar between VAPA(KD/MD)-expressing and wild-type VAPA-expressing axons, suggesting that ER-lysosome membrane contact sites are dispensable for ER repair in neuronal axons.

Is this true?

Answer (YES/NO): NO